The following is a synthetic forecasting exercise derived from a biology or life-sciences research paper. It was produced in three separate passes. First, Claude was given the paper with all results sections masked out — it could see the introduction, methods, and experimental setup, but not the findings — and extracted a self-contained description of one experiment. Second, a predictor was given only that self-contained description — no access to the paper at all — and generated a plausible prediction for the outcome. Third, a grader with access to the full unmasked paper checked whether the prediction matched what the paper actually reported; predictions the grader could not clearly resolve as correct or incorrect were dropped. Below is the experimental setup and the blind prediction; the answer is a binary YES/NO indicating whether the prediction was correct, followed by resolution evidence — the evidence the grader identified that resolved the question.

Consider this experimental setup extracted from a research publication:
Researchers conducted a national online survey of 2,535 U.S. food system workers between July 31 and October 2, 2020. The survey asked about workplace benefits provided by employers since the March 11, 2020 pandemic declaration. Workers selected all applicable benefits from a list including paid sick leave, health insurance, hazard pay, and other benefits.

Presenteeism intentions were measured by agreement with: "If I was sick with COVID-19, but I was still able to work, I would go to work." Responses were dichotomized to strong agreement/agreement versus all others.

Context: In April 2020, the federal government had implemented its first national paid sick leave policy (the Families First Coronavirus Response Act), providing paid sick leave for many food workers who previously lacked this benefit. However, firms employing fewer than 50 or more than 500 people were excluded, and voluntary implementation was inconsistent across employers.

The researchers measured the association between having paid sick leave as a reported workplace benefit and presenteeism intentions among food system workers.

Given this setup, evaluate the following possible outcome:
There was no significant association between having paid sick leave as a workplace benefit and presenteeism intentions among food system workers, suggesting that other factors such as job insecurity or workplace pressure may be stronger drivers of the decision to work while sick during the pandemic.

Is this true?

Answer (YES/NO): YES